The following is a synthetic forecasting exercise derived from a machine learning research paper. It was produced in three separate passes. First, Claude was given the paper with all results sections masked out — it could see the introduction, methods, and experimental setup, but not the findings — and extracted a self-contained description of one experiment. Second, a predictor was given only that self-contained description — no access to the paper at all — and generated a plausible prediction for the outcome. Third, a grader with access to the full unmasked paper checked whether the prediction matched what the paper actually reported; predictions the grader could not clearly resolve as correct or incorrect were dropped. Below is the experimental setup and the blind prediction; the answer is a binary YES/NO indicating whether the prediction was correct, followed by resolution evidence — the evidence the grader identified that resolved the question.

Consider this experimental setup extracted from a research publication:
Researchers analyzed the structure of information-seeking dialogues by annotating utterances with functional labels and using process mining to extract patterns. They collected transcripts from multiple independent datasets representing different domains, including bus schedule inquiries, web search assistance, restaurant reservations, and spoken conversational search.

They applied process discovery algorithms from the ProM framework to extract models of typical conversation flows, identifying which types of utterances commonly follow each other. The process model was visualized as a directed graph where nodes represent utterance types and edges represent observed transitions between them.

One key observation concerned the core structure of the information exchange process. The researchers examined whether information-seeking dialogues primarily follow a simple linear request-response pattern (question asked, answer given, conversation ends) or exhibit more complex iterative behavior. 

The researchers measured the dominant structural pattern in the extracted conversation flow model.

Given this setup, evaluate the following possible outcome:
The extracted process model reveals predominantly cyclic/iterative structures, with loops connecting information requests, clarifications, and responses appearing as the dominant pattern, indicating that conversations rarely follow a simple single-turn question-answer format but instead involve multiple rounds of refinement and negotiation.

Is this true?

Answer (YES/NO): YES